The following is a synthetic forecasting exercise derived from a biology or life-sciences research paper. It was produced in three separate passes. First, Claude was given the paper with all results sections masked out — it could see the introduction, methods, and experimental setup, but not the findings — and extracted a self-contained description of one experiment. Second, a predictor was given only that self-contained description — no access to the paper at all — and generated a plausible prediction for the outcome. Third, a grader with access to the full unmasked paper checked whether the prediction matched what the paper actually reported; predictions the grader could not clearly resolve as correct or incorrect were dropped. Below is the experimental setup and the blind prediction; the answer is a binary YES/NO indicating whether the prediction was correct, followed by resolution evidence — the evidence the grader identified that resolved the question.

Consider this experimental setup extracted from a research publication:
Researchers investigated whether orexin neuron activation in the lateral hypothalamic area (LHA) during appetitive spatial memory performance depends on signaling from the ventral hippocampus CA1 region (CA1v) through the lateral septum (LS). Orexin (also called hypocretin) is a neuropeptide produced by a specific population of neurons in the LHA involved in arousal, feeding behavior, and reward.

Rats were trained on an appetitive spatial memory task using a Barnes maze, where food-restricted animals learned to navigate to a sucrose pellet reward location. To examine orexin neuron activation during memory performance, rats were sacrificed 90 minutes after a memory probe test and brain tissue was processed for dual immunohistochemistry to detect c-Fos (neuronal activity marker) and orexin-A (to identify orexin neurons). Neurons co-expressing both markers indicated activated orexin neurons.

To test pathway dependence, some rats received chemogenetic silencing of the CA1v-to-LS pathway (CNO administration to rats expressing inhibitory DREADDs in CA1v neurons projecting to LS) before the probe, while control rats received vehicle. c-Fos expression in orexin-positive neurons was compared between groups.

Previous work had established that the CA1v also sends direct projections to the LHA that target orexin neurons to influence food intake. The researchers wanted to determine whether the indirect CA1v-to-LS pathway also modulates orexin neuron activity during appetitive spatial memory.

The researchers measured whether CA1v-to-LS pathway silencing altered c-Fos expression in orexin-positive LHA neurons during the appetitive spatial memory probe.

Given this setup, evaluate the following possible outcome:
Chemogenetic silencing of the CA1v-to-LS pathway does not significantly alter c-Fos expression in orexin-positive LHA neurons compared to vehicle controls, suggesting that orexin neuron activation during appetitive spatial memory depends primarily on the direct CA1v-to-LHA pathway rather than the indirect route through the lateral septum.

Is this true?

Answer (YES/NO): YES